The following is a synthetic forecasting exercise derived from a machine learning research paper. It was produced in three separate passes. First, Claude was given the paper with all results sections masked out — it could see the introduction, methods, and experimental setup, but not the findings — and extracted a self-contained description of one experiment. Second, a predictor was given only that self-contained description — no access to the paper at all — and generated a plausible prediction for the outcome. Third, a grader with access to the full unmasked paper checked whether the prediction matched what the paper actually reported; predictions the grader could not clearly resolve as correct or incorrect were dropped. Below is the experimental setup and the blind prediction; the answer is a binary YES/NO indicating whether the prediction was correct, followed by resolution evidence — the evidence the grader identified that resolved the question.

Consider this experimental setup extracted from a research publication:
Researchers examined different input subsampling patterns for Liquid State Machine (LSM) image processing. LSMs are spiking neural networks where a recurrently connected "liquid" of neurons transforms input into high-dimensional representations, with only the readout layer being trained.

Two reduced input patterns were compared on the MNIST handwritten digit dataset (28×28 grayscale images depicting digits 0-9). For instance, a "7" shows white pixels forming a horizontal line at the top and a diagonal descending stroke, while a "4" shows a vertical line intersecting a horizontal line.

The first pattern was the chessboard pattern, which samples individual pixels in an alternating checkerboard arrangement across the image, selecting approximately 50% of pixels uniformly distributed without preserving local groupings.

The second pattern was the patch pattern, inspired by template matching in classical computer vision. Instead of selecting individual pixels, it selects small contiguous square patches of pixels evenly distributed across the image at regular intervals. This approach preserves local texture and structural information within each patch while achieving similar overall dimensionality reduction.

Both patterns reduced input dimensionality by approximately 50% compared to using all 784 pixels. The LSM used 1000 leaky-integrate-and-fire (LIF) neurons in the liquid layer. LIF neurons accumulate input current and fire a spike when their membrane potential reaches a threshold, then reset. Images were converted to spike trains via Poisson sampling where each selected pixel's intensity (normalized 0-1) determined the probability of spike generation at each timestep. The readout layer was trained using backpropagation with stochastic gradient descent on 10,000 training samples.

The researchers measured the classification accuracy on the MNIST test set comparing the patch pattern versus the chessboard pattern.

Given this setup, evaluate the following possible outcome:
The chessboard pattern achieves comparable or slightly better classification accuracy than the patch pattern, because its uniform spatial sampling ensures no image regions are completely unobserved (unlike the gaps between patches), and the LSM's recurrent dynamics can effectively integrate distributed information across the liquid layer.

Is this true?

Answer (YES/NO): YES